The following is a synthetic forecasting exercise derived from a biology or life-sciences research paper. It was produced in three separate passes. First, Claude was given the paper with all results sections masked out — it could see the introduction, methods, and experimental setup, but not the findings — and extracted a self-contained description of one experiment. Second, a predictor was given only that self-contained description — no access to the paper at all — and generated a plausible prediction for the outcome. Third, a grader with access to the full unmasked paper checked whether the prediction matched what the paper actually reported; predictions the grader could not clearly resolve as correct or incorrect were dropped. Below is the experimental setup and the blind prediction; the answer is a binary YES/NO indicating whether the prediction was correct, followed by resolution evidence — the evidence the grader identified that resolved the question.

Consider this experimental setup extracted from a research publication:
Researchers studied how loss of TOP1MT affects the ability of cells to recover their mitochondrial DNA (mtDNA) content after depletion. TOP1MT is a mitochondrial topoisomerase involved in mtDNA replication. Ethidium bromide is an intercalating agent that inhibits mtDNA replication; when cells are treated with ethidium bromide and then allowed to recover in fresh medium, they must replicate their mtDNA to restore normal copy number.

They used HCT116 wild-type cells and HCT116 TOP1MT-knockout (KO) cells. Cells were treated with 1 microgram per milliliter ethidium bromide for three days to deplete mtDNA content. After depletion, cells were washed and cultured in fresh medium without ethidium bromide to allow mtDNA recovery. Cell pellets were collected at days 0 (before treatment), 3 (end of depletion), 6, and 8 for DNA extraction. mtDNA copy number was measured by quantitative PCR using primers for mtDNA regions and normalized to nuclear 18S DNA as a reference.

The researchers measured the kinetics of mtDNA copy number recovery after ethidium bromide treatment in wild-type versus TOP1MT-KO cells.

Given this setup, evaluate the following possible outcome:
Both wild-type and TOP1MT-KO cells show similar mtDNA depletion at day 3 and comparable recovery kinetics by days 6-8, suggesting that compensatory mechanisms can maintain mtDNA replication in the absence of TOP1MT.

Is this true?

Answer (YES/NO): NO